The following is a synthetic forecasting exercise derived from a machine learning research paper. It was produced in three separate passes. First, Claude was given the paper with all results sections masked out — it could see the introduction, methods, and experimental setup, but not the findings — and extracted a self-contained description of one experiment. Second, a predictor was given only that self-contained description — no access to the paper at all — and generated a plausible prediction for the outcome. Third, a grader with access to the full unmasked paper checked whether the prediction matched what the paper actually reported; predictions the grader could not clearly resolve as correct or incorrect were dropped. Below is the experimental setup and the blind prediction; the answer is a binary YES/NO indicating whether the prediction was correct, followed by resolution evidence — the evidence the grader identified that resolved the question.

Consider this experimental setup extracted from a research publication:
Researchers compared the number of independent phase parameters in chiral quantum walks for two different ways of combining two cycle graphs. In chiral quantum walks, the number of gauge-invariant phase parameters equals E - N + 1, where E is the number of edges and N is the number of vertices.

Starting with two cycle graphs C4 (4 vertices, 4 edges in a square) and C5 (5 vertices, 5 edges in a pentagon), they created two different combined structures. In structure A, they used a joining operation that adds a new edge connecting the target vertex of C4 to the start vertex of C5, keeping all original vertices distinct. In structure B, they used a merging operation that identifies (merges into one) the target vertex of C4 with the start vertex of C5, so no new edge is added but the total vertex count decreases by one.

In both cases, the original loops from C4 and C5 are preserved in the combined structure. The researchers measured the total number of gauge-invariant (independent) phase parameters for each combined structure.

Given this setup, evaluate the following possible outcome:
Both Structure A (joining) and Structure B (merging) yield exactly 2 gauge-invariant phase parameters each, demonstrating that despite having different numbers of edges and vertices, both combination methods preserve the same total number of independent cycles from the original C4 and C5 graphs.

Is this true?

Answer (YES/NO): YES